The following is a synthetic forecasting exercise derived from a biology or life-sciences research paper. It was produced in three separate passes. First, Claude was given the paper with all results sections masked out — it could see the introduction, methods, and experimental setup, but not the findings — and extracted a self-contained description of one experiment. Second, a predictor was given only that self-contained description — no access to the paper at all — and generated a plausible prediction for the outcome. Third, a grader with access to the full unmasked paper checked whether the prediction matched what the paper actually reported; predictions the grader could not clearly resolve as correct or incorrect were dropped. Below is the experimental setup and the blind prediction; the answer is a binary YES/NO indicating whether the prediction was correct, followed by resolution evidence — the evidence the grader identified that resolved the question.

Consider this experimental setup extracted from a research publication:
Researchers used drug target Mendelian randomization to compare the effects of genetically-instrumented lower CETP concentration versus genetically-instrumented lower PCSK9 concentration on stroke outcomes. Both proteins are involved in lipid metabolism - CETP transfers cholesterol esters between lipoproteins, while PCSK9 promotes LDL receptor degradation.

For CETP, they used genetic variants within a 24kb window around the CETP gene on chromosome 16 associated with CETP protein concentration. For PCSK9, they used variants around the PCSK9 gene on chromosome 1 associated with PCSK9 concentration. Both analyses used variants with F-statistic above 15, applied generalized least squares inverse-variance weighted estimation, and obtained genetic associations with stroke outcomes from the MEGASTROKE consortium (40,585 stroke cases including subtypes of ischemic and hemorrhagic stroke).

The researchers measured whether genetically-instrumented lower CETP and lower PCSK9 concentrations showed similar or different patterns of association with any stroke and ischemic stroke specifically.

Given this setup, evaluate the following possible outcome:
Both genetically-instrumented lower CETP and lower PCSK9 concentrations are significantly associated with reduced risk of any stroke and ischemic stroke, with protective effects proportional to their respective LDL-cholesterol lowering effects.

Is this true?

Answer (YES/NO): NO